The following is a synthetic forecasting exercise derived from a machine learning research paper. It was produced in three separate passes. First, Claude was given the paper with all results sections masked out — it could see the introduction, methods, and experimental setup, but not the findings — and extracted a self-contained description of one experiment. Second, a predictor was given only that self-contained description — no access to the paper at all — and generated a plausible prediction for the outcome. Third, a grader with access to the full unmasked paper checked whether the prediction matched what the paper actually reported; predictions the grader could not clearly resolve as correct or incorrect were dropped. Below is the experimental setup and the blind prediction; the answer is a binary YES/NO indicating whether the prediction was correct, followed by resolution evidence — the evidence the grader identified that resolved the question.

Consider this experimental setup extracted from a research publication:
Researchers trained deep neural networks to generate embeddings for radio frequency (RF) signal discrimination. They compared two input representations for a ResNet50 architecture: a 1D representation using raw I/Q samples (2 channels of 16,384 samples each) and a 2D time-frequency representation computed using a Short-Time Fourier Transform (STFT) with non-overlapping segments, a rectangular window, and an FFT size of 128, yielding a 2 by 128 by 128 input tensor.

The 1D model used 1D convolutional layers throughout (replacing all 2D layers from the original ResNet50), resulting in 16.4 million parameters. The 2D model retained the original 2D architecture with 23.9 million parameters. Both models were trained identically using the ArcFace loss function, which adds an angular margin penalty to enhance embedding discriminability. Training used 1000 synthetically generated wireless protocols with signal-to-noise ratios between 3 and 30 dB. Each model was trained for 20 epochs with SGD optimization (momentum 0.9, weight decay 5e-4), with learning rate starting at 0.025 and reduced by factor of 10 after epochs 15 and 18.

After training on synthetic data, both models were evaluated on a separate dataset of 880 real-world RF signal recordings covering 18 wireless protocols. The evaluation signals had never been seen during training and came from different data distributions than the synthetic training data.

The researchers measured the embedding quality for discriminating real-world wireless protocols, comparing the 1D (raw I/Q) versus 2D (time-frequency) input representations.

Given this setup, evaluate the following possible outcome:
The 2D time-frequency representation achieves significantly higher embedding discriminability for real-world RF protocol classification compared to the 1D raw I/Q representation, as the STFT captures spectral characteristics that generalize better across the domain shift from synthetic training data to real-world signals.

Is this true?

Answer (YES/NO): YES